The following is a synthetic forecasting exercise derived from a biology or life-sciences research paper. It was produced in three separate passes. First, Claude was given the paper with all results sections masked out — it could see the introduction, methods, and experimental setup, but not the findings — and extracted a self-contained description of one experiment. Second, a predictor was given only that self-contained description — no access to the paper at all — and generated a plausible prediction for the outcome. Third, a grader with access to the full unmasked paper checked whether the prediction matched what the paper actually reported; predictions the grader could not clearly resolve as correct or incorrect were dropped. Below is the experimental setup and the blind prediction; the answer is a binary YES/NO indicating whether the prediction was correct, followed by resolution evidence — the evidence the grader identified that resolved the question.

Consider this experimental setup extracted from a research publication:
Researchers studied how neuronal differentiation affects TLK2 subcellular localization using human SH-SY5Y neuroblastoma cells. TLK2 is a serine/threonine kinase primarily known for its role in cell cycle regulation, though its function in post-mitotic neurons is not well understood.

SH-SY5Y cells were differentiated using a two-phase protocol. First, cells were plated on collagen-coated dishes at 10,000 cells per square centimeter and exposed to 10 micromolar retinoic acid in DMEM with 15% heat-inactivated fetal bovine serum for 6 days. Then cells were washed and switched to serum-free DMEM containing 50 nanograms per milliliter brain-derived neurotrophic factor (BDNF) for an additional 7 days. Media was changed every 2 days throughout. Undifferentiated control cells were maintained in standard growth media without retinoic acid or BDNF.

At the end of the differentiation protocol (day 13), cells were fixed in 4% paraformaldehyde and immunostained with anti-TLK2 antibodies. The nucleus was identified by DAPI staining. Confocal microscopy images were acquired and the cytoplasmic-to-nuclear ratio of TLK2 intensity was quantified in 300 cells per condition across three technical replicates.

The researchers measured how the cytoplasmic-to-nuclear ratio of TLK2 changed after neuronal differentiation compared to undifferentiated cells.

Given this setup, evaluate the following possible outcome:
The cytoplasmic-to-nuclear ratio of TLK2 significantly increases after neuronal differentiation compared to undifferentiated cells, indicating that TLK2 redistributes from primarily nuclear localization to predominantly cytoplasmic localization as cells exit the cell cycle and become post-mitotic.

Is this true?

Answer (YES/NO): YES